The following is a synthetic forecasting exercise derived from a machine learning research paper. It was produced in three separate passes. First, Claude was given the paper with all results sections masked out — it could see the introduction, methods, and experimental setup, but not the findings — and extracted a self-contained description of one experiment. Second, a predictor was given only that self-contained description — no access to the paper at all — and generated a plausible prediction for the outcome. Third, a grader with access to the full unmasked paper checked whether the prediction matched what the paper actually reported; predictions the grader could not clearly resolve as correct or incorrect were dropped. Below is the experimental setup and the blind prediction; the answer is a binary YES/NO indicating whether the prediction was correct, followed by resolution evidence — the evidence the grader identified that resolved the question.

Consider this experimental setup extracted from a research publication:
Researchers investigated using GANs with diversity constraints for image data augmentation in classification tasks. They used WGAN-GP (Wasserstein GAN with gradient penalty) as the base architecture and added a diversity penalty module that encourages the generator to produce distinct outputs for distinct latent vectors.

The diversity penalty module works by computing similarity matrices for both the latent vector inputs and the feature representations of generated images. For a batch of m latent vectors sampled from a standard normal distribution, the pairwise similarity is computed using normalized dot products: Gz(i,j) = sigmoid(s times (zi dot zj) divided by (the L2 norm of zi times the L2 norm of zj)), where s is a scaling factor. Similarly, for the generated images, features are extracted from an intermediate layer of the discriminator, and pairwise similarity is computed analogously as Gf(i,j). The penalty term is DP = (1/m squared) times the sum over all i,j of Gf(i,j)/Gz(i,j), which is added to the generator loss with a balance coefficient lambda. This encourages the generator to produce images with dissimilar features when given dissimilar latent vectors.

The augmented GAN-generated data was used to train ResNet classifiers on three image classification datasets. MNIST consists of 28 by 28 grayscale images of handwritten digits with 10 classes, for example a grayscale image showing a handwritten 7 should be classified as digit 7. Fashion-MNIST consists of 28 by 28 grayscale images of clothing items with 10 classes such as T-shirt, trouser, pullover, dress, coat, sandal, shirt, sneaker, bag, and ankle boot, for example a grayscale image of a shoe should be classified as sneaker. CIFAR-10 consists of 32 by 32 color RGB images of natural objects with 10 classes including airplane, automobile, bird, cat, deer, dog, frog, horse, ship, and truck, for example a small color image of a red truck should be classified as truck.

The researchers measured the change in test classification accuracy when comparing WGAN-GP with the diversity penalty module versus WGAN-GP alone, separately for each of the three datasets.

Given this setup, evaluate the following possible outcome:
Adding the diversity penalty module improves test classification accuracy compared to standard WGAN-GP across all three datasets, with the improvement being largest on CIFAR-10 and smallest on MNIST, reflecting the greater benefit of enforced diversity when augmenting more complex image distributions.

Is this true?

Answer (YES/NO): NO